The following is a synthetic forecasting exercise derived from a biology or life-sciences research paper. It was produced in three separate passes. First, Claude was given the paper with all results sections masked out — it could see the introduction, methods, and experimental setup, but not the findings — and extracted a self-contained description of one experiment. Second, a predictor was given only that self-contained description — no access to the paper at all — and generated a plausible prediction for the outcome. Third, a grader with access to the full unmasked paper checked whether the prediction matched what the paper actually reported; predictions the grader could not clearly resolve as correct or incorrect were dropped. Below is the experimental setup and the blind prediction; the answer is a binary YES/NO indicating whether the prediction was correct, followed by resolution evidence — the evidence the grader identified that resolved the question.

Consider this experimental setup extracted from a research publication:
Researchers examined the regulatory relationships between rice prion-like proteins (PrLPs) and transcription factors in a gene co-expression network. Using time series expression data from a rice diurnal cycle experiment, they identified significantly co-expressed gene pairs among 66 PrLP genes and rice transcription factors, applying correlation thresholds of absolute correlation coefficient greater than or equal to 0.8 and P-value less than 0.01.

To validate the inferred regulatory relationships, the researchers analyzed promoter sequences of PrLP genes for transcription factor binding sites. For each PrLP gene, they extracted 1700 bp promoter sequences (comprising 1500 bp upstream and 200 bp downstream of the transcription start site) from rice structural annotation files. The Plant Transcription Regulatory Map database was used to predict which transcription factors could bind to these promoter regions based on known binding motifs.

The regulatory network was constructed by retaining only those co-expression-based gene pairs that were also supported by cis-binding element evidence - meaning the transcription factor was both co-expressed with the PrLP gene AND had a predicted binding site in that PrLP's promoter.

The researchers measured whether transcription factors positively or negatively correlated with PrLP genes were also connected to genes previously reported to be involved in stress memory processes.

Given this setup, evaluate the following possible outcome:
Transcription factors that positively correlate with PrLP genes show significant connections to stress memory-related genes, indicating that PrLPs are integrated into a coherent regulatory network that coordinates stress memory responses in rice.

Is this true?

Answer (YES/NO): YES